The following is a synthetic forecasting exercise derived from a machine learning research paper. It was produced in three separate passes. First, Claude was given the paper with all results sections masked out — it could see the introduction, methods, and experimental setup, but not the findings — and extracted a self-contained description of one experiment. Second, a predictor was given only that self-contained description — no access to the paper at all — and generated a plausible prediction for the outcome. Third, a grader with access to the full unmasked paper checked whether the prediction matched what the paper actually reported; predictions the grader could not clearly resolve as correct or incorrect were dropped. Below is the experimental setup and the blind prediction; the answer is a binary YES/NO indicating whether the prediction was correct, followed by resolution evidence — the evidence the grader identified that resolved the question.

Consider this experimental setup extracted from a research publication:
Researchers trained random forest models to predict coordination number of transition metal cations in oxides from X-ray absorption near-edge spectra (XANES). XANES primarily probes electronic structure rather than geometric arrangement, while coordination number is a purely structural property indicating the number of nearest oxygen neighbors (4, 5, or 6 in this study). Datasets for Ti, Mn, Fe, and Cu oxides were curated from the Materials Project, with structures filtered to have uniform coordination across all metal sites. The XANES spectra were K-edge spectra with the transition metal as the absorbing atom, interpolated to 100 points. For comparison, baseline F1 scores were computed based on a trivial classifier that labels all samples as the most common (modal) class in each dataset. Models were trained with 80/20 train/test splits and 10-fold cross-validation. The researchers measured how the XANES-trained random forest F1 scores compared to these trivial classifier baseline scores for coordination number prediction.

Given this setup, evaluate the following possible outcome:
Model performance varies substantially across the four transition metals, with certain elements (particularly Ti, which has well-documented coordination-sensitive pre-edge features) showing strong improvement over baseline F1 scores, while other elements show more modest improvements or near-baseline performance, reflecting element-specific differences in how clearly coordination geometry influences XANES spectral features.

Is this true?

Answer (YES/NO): NO